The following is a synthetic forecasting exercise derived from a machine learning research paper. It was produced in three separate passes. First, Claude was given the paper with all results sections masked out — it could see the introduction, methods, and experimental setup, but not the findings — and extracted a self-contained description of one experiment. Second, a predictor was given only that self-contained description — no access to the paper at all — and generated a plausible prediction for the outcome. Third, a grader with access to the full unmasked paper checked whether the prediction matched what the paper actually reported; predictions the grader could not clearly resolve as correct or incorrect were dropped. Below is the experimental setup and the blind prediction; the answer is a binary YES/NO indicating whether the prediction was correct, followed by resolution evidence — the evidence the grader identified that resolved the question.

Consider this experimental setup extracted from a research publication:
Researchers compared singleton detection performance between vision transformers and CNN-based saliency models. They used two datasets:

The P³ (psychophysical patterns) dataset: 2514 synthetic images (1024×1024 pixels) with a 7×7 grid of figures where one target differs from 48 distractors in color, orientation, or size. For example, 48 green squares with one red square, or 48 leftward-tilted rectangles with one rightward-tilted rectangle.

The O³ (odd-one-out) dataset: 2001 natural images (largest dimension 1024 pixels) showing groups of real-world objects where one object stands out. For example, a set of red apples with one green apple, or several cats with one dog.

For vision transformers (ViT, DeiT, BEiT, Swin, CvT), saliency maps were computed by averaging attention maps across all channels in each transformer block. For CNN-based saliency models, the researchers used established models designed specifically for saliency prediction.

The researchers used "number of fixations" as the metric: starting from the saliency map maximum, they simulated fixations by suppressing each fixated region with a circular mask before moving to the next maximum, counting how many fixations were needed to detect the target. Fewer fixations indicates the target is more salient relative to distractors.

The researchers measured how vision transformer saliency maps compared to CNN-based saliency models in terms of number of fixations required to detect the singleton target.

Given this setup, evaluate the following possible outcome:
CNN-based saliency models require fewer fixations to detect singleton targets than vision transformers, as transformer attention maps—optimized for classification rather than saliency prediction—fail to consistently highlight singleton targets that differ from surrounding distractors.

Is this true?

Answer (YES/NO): YES